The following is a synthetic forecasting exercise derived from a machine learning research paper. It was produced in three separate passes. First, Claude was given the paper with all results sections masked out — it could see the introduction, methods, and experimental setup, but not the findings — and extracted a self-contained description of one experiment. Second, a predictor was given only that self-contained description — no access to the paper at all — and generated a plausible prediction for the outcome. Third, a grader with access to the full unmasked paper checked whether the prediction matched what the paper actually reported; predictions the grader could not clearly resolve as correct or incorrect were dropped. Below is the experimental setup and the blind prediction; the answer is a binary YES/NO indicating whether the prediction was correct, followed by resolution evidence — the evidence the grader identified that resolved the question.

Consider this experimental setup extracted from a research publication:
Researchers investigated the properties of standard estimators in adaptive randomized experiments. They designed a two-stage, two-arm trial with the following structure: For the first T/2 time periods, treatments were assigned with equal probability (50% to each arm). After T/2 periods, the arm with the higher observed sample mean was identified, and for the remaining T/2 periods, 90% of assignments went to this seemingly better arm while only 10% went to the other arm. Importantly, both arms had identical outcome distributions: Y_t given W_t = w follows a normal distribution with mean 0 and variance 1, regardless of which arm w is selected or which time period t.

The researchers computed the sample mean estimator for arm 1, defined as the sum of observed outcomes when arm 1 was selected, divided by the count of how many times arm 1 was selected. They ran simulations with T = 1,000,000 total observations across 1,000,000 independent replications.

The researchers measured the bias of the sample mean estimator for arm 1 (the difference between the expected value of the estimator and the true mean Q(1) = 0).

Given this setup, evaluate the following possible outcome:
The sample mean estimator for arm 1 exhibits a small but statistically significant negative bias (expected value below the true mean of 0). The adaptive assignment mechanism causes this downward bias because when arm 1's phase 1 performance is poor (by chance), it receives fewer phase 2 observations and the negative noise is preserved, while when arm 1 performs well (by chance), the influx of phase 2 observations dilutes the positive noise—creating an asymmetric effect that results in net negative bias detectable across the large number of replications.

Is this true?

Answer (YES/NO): YES